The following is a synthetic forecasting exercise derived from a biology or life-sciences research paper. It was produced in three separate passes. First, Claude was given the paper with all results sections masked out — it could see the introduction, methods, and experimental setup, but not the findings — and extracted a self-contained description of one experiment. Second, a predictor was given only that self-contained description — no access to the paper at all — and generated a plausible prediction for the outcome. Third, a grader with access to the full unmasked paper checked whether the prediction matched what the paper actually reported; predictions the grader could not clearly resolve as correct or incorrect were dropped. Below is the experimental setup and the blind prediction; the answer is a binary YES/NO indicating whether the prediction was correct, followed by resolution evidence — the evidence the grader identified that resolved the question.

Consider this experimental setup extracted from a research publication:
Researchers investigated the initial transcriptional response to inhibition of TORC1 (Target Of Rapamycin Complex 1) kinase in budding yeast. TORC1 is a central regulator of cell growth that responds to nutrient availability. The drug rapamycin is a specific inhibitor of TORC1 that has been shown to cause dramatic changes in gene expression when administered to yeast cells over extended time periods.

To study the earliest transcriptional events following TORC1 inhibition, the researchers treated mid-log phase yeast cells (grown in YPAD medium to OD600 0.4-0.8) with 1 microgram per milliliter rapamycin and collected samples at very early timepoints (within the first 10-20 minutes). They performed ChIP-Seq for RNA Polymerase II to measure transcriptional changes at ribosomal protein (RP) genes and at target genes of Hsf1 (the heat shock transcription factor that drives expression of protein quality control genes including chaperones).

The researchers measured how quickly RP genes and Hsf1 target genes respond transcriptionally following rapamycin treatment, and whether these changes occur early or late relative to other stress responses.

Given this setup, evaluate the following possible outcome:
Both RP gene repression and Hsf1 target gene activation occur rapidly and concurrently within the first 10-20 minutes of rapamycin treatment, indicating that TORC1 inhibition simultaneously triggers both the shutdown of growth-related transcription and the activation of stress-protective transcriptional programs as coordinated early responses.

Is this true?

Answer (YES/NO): YES